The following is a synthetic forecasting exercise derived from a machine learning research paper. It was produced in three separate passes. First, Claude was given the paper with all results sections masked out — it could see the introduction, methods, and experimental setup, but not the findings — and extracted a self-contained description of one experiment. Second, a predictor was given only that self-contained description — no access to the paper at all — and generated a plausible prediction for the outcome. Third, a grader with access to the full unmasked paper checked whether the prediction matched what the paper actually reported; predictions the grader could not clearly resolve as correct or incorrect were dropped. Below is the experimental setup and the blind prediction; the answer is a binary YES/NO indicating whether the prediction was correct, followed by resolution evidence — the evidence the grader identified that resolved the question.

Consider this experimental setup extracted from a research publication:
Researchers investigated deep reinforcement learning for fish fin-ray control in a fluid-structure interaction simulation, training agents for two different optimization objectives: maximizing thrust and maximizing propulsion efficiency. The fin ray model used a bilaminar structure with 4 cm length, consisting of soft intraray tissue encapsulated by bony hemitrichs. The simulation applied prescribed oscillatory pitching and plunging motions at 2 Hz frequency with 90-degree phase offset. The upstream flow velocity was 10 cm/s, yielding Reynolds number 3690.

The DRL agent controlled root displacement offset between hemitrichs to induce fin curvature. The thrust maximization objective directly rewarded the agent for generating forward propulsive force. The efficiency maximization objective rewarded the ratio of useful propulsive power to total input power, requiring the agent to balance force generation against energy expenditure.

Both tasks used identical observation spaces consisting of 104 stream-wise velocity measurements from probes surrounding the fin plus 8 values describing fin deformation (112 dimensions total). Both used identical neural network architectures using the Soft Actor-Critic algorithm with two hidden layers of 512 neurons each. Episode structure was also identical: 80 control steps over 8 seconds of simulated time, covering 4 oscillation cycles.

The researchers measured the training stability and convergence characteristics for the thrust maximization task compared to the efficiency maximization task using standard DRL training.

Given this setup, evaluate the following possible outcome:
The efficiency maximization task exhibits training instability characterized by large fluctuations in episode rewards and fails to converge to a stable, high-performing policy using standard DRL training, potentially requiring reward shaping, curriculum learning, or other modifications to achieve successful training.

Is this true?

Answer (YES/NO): YES